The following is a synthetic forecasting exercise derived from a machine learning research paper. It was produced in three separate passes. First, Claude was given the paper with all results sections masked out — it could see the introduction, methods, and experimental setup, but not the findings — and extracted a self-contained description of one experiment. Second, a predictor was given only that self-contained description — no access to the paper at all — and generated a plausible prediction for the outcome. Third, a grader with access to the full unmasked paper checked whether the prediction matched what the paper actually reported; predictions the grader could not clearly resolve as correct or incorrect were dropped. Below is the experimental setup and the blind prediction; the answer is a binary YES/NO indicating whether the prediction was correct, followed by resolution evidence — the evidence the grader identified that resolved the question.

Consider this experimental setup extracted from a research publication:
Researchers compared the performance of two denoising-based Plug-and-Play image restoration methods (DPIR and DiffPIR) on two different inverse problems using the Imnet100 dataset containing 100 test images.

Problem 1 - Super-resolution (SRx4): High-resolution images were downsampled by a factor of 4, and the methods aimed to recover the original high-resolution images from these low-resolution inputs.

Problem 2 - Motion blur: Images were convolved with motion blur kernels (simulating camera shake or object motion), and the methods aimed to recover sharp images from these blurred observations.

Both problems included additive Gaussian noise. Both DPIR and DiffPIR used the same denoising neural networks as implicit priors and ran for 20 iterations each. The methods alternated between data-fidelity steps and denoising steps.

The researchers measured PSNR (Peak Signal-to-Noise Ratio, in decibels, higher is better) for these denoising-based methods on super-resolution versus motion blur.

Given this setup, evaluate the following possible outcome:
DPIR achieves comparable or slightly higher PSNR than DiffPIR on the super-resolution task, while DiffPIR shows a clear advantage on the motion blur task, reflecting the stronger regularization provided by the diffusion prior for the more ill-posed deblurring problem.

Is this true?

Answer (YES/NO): NO